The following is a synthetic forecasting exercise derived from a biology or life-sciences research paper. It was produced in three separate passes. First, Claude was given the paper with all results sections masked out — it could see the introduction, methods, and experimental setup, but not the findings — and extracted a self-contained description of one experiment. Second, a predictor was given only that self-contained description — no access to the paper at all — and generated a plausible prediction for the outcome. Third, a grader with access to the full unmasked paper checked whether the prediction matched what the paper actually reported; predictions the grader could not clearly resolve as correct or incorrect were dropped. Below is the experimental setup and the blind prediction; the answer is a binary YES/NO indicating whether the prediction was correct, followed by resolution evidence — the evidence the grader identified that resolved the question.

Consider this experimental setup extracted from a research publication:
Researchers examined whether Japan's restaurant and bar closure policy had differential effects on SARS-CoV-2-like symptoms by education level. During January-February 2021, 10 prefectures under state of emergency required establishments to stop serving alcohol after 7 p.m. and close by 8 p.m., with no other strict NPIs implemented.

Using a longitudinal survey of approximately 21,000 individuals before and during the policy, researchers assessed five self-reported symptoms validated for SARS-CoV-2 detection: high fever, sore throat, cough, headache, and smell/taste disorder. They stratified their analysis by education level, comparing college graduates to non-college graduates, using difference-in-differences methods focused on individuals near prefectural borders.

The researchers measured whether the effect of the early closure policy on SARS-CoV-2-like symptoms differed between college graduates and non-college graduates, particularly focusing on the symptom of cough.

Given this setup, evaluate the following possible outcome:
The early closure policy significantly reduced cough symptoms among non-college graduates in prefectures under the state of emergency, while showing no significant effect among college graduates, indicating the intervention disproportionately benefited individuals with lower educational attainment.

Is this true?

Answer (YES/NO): NO